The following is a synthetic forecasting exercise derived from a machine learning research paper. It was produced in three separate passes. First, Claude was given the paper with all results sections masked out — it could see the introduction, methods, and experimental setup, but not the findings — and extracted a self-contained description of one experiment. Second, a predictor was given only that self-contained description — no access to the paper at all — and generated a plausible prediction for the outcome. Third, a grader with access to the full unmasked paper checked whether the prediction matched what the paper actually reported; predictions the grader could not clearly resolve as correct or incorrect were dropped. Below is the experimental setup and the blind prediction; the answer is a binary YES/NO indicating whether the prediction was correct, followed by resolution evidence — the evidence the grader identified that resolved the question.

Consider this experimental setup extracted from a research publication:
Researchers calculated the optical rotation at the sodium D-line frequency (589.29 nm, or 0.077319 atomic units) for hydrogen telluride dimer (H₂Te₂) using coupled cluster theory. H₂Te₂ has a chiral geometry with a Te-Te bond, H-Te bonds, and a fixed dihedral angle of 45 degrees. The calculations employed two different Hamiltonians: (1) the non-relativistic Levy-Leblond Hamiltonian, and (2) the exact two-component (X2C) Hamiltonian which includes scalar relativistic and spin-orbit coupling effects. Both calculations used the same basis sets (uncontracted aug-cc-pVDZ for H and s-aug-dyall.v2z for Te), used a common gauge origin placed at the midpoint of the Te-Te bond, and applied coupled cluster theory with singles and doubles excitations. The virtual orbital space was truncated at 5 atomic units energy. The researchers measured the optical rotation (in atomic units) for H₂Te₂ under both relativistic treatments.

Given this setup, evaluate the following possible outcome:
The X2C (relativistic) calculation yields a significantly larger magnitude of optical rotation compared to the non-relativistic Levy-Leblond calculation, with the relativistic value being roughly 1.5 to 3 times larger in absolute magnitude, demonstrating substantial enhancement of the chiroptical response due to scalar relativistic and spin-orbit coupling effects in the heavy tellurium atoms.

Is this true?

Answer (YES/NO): NO